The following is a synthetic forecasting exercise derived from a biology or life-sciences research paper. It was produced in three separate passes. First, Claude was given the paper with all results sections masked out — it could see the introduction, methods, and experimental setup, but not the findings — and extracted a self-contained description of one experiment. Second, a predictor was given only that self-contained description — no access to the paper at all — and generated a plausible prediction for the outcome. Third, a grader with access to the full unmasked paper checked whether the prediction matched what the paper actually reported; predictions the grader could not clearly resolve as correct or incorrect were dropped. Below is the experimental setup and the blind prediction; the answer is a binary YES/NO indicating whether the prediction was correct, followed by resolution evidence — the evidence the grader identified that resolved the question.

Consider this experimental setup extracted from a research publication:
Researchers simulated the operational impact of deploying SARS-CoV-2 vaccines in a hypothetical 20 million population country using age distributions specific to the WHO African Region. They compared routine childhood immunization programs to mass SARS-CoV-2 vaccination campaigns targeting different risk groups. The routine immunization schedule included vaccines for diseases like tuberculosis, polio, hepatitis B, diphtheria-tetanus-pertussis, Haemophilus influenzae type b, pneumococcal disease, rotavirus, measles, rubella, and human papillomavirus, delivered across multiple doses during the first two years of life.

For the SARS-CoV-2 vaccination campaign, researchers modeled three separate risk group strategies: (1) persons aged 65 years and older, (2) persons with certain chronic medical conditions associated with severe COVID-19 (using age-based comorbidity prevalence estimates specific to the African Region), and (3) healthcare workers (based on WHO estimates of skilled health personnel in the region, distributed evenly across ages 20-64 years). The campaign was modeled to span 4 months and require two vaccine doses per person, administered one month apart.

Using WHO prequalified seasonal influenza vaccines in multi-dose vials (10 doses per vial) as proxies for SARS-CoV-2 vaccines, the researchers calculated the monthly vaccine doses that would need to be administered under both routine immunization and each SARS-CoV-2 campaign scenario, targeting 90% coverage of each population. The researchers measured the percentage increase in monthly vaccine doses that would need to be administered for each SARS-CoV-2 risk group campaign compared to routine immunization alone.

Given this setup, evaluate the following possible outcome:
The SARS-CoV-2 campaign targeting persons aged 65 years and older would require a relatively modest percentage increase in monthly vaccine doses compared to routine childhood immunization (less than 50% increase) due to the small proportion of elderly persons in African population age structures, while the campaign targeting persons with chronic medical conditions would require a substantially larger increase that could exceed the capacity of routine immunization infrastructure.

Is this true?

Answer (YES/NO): YES